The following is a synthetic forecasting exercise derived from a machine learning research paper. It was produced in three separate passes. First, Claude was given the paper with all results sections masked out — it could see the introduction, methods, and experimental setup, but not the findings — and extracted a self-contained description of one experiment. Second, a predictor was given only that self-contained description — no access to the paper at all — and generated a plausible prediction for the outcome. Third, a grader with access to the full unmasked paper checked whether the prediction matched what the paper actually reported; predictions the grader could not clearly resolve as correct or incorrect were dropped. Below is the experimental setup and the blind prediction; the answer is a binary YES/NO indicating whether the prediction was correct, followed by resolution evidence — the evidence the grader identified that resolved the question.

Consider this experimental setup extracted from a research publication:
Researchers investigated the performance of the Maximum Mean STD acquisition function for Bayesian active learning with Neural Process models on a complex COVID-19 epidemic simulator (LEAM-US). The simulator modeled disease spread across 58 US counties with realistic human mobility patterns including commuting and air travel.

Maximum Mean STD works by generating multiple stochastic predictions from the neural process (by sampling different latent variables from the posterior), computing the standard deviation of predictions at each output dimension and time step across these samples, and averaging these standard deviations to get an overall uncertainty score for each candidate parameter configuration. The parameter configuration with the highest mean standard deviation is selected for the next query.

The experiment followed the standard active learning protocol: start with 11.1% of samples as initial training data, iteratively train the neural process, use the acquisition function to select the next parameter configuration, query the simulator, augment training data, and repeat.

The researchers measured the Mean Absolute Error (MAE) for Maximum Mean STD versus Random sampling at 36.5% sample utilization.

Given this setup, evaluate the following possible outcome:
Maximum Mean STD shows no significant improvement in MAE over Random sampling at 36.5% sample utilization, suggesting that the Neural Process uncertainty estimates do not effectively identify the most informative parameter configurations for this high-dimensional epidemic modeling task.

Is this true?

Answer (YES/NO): YES